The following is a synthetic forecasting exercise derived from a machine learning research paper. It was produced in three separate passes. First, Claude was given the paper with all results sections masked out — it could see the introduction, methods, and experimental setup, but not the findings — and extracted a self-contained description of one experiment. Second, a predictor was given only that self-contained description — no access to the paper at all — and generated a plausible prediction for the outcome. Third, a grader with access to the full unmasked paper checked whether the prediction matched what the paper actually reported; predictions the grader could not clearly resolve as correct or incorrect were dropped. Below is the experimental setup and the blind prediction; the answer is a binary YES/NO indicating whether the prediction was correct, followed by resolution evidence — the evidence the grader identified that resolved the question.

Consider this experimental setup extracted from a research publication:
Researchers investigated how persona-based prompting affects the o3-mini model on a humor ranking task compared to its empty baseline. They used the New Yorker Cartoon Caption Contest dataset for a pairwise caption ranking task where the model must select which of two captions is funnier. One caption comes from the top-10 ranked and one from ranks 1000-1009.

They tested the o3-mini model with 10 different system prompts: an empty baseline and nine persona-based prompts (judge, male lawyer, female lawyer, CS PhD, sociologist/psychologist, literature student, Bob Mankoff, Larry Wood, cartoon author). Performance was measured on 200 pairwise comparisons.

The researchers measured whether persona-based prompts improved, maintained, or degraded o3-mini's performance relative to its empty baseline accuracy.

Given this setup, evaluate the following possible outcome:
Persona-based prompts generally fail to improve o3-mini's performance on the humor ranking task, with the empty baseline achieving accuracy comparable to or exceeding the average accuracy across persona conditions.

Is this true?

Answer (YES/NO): YES